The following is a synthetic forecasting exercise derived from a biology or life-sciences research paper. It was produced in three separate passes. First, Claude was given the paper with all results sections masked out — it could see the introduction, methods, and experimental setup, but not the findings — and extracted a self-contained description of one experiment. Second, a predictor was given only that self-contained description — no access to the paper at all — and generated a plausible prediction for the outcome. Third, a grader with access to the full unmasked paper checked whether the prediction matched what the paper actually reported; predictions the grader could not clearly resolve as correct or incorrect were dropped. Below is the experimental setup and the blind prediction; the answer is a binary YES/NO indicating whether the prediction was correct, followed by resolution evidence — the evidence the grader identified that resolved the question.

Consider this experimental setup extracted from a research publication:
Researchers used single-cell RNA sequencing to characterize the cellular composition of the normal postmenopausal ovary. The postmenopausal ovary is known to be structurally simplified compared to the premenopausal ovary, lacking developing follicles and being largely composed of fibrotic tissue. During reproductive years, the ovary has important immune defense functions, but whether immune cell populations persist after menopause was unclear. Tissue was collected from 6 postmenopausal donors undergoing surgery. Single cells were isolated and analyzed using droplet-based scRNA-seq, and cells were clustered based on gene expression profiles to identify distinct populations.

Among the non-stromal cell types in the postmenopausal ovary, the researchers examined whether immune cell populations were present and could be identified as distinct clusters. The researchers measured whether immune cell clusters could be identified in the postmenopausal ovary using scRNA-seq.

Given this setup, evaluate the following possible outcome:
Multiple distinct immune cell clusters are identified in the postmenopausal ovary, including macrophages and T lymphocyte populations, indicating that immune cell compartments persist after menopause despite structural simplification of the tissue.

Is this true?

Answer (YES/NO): NO